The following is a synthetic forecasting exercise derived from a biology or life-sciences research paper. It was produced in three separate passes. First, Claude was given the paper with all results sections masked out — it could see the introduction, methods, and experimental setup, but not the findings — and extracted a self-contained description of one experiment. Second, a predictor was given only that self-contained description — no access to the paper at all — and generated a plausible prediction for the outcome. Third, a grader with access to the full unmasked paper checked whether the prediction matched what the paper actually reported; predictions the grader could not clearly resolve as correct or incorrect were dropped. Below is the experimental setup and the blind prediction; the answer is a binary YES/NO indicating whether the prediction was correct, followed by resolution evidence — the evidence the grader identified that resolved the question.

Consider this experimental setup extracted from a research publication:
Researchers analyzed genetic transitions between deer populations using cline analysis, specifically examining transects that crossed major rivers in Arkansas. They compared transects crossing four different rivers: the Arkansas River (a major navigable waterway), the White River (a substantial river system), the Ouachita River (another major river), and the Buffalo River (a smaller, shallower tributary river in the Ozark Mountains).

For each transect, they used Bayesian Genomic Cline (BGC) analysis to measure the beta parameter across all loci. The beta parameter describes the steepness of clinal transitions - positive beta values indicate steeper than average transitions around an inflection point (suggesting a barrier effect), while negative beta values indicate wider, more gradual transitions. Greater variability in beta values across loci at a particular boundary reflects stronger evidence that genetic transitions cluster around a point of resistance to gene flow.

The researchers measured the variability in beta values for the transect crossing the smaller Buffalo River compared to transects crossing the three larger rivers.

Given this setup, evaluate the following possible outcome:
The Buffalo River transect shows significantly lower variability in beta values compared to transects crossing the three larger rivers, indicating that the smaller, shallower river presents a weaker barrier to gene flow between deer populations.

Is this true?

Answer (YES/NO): YES